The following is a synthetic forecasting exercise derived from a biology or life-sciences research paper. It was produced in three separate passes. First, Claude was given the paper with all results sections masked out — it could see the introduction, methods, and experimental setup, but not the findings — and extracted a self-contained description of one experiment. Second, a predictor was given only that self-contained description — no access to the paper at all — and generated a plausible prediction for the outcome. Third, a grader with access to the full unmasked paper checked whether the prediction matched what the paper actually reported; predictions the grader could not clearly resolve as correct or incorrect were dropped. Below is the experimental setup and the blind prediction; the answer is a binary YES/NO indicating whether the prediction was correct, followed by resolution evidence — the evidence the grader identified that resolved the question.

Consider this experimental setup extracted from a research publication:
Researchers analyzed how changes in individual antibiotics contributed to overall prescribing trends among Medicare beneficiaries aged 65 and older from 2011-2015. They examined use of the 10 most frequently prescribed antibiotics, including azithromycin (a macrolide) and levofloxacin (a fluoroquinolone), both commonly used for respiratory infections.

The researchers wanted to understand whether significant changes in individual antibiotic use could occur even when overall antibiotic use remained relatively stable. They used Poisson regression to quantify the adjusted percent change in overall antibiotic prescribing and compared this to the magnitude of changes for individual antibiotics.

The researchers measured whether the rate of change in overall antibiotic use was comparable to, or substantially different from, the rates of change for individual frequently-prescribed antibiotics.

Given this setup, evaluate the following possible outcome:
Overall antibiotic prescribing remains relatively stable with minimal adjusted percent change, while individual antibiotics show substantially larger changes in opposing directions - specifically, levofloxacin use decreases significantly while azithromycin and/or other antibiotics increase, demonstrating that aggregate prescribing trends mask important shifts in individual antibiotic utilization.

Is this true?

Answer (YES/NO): NO